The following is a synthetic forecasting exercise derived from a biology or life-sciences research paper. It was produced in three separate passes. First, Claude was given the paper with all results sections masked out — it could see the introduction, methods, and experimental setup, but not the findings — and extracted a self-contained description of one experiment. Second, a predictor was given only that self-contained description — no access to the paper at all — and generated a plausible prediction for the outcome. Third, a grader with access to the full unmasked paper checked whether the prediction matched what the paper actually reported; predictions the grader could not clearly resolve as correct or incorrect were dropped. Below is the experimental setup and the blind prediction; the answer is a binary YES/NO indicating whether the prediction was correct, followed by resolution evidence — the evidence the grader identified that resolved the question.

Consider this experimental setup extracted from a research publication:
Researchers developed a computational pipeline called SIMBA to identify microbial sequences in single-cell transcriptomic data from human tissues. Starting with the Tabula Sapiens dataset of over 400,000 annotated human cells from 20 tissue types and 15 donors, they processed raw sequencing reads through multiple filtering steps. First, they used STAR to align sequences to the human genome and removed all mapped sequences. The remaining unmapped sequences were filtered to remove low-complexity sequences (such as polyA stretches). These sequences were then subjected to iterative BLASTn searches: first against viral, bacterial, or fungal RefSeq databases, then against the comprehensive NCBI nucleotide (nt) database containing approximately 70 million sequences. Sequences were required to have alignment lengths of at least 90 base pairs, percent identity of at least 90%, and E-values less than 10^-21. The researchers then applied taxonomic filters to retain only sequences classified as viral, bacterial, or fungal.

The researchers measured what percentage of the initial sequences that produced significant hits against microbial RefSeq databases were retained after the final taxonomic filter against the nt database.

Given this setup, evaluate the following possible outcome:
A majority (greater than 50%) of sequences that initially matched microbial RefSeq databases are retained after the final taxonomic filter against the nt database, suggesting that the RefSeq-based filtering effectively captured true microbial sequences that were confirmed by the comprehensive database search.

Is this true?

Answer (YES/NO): NO